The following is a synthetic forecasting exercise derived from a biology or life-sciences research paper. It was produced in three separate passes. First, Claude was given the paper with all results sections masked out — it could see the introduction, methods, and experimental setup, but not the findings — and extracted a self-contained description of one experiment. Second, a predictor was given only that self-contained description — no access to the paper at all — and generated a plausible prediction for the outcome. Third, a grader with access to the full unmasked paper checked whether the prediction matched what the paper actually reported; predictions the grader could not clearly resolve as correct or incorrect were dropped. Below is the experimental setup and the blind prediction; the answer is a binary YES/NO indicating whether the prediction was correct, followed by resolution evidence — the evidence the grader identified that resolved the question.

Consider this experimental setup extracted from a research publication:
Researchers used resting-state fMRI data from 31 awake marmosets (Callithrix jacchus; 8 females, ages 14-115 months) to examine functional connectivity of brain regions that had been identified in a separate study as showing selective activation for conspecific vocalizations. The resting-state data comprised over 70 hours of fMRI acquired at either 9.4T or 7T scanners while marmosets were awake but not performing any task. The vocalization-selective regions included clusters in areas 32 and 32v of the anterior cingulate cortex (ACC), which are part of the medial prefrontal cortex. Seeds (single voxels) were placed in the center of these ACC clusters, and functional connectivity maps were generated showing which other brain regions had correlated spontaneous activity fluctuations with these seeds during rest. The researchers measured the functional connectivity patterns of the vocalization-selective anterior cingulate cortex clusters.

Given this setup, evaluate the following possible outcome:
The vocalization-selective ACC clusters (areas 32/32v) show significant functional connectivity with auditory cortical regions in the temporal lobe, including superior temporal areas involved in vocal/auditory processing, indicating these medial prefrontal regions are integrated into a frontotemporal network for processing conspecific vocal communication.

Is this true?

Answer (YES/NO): YES